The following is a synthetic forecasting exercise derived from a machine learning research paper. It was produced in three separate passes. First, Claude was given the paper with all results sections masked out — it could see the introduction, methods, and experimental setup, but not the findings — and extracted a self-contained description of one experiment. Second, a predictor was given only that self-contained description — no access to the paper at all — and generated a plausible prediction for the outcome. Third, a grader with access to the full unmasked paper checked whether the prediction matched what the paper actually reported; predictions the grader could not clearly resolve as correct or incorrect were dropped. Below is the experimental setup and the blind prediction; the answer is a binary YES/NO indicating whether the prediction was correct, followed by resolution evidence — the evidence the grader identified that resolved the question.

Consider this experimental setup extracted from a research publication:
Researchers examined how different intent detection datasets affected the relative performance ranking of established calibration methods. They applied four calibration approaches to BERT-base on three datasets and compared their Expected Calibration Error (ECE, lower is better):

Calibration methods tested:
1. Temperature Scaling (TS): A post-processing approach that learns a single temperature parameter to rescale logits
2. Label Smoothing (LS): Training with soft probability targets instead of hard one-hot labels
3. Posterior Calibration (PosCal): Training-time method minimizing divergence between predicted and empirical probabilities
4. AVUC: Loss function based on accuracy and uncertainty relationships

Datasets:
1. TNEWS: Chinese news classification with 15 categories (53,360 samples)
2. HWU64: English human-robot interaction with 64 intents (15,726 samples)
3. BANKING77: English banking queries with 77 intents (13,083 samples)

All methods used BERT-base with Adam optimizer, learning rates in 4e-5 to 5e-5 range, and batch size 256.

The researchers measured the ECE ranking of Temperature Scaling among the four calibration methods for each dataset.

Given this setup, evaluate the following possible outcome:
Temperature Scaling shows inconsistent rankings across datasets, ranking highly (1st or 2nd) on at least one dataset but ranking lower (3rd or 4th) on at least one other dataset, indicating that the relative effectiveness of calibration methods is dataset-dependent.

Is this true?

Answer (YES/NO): YES